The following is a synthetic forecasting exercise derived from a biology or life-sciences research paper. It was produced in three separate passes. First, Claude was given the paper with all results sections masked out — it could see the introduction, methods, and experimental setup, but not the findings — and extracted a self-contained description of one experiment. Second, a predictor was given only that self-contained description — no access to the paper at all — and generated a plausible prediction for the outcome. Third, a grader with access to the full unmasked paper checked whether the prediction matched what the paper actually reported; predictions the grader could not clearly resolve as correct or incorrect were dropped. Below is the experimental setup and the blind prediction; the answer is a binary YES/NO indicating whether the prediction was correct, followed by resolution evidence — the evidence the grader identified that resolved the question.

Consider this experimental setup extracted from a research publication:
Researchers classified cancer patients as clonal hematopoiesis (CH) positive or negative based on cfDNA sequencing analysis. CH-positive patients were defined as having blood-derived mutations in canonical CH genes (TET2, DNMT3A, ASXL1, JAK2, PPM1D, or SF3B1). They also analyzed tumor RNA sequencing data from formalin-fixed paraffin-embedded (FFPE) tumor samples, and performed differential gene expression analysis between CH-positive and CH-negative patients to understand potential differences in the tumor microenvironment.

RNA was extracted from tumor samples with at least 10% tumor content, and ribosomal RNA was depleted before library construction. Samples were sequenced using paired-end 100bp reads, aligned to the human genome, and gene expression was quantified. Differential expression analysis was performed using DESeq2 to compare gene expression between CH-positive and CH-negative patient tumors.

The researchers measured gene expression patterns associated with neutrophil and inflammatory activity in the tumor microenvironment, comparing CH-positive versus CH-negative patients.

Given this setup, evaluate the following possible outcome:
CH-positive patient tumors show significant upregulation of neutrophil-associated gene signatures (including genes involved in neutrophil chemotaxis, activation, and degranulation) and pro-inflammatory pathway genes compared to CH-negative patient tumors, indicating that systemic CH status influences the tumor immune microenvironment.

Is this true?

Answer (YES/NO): YES